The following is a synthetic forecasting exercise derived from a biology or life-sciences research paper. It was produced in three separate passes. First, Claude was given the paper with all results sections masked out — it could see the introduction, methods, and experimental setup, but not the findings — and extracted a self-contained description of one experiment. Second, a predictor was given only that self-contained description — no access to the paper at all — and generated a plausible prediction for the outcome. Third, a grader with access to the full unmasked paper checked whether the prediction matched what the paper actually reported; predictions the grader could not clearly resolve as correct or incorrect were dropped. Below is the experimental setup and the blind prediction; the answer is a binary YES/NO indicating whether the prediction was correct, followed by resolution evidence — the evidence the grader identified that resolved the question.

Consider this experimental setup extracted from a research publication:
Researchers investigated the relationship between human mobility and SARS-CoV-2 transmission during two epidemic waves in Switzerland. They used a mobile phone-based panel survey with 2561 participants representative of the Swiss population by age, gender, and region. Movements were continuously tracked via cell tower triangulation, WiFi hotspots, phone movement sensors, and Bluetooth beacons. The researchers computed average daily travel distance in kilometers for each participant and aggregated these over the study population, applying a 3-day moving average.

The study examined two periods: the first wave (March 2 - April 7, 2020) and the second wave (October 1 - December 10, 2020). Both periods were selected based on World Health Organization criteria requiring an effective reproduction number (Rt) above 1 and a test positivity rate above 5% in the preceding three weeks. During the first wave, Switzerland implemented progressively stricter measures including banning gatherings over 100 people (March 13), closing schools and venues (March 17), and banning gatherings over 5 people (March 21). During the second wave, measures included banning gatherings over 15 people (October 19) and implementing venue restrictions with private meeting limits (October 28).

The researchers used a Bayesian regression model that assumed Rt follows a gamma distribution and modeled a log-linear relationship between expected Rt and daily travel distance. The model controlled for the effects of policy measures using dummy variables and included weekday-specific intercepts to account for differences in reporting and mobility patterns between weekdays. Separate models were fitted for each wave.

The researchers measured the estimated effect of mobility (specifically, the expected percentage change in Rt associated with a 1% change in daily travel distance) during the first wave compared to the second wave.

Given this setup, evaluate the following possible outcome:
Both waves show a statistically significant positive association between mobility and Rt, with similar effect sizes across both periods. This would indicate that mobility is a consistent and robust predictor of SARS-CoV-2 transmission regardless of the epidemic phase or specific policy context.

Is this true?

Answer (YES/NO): YES